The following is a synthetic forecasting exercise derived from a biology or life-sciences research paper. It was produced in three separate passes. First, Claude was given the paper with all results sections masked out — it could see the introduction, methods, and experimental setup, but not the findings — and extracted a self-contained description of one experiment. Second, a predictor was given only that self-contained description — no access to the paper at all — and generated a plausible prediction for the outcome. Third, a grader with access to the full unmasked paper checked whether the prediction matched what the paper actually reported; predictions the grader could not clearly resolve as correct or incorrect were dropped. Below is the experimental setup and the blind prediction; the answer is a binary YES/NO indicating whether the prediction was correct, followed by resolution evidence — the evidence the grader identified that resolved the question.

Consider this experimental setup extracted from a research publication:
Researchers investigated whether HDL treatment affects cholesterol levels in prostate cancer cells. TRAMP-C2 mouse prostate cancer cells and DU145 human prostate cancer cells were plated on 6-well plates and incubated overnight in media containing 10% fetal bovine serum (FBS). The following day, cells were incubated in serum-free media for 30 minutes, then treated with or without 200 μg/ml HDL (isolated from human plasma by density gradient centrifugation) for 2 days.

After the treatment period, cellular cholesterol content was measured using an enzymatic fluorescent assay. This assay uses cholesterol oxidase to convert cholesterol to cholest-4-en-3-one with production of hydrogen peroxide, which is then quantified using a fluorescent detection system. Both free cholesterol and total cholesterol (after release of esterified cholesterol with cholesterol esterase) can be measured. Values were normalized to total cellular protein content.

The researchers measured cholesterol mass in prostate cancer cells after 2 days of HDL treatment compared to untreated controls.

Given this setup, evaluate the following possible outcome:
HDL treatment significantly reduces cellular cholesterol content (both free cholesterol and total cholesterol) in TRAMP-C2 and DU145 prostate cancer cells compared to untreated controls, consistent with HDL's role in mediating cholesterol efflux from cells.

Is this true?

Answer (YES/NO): NO